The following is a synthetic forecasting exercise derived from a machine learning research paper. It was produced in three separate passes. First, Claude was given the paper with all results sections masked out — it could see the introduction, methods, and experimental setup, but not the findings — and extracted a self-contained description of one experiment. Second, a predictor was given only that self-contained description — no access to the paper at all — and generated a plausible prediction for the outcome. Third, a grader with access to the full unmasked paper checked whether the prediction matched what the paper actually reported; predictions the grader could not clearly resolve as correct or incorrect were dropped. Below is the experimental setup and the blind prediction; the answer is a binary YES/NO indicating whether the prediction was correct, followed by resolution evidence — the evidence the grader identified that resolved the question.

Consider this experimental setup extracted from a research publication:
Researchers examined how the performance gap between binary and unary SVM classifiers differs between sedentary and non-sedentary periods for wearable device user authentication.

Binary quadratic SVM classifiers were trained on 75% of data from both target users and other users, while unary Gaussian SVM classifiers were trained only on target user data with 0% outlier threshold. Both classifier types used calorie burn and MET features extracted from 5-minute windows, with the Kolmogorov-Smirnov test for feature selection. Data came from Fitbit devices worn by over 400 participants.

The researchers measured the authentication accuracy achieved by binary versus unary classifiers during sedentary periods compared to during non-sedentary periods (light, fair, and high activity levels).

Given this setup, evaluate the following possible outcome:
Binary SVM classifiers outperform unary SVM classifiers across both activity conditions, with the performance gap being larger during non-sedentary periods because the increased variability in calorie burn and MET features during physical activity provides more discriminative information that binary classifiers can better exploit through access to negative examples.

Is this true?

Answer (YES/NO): YES